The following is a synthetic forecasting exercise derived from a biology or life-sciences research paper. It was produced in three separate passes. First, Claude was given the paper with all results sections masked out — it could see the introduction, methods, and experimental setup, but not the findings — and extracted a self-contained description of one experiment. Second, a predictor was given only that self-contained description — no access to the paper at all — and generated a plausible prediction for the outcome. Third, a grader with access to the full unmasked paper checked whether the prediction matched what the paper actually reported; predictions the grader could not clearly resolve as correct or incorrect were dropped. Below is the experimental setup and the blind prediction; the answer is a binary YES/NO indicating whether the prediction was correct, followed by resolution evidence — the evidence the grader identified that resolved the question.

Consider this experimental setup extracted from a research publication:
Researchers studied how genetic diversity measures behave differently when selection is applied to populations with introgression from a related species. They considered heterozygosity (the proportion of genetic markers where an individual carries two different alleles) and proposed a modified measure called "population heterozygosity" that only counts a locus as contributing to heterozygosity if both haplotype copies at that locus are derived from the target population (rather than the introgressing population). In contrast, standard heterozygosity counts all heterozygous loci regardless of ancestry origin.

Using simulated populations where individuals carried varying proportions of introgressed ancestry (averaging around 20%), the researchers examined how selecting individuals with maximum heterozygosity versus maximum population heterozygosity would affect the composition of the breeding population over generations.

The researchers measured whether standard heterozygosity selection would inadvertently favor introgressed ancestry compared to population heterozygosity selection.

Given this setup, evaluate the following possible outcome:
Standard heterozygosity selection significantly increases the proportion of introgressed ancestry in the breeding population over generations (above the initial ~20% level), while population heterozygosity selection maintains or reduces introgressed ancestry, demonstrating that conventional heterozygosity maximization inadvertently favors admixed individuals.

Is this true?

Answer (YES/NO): YES